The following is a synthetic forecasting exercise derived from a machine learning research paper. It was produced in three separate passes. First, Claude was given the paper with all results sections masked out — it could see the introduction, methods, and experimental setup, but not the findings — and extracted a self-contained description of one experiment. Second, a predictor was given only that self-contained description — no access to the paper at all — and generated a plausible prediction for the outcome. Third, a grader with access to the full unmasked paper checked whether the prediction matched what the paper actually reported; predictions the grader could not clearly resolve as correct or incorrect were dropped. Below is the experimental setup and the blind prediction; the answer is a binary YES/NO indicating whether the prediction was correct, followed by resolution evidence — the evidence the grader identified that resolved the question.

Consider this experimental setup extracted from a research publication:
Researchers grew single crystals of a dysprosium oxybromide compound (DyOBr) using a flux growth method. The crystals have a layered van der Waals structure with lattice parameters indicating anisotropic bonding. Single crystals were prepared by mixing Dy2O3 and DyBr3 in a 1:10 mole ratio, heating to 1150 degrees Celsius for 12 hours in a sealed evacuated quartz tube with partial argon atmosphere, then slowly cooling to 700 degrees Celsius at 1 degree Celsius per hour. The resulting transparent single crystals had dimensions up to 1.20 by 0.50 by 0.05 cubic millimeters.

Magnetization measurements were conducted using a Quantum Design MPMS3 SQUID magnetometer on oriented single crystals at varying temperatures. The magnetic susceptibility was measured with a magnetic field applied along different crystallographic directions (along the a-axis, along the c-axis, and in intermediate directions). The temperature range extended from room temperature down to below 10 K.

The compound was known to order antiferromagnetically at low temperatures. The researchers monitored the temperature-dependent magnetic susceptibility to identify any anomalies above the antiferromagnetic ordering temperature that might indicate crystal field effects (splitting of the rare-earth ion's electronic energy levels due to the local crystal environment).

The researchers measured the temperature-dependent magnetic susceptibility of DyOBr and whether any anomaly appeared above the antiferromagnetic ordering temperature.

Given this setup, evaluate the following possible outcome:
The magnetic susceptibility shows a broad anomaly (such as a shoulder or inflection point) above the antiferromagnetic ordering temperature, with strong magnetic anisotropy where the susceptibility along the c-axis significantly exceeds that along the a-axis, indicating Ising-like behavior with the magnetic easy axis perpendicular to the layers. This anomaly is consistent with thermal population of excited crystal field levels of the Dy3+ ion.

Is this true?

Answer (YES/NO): NO